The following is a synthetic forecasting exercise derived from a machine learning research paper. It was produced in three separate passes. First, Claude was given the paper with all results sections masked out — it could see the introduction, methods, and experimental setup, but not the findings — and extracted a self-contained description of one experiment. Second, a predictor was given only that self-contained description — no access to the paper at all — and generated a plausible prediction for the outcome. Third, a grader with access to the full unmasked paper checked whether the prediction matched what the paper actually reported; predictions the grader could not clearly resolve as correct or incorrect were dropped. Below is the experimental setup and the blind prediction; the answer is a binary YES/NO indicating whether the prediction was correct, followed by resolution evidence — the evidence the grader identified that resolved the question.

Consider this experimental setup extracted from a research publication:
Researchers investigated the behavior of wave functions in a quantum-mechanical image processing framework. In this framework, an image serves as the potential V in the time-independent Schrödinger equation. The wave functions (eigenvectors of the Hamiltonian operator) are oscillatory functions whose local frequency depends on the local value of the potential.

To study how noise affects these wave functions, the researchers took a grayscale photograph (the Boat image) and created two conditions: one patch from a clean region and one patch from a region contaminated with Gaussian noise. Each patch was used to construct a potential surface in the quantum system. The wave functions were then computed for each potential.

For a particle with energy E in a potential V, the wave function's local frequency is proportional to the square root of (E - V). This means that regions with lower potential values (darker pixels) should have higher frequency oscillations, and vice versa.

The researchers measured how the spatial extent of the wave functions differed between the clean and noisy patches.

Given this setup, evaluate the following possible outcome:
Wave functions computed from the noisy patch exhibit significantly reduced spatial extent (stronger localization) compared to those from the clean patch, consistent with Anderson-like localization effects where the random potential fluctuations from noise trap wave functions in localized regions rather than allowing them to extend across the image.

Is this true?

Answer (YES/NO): YES